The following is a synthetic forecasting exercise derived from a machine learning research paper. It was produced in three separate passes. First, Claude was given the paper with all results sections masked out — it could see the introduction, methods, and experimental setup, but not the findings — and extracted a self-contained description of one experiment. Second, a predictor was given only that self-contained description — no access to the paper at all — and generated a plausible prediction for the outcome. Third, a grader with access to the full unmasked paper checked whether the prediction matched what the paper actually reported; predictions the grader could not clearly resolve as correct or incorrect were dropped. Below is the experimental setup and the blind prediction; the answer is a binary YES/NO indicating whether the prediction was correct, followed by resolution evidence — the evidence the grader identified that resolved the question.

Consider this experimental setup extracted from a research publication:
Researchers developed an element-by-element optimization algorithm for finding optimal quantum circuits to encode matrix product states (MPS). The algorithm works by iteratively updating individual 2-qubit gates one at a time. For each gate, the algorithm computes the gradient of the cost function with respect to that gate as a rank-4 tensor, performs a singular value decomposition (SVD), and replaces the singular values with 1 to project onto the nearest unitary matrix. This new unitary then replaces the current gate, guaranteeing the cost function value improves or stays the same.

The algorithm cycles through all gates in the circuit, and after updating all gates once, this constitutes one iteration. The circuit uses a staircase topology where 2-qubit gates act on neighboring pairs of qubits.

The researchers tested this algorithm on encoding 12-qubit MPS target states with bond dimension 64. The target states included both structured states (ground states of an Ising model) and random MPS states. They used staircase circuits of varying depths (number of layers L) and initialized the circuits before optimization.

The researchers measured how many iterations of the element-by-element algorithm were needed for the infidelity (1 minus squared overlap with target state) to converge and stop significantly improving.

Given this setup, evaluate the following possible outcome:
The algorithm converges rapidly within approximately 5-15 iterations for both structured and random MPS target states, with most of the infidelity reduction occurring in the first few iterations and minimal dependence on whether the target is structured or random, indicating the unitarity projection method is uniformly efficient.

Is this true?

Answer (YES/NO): YES